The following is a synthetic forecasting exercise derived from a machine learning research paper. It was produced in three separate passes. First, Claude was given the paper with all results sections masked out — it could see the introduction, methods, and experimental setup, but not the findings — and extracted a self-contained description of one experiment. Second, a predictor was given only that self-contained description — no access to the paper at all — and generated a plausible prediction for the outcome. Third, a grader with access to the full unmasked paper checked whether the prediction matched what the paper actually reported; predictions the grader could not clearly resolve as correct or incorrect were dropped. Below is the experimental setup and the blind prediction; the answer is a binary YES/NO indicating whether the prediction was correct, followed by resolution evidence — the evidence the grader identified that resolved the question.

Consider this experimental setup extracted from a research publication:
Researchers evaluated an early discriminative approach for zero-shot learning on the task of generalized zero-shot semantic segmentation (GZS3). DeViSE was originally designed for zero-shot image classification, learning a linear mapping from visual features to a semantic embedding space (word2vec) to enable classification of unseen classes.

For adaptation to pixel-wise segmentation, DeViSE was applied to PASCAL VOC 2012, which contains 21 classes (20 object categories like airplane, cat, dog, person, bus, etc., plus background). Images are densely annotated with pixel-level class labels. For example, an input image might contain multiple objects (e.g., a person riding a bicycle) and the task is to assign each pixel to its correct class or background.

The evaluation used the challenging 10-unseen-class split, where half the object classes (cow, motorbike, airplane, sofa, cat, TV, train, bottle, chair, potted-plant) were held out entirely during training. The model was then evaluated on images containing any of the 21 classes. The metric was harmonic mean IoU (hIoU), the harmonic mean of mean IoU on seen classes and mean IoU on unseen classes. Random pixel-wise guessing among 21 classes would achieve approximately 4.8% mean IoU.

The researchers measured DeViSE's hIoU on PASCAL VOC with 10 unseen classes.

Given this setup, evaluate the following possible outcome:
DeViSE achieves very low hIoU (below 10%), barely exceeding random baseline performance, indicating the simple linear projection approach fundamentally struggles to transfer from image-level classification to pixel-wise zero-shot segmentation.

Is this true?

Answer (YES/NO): NO